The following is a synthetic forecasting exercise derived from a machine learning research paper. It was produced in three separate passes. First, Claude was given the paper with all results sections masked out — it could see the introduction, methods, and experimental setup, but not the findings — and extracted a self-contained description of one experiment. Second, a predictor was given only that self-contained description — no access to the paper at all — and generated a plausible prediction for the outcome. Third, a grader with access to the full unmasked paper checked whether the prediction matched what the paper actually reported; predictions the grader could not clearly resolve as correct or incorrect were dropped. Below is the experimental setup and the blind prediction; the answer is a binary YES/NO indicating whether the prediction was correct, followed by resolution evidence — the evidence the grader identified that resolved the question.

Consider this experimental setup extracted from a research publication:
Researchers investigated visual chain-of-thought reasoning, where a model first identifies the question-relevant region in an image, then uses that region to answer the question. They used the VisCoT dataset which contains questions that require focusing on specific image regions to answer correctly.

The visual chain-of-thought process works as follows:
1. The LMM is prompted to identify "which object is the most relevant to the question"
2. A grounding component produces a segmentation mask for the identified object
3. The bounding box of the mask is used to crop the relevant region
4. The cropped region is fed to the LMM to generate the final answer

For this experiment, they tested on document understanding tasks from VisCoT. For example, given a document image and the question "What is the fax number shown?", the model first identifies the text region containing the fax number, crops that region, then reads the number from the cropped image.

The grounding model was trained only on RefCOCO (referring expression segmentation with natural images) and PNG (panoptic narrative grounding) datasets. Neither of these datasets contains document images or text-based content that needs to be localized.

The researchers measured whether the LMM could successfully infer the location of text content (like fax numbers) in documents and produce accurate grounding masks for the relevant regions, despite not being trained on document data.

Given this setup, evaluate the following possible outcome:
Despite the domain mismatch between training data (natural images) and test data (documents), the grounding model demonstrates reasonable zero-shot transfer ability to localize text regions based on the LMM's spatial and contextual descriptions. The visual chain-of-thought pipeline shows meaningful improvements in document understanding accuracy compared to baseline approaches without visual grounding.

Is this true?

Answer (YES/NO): YES